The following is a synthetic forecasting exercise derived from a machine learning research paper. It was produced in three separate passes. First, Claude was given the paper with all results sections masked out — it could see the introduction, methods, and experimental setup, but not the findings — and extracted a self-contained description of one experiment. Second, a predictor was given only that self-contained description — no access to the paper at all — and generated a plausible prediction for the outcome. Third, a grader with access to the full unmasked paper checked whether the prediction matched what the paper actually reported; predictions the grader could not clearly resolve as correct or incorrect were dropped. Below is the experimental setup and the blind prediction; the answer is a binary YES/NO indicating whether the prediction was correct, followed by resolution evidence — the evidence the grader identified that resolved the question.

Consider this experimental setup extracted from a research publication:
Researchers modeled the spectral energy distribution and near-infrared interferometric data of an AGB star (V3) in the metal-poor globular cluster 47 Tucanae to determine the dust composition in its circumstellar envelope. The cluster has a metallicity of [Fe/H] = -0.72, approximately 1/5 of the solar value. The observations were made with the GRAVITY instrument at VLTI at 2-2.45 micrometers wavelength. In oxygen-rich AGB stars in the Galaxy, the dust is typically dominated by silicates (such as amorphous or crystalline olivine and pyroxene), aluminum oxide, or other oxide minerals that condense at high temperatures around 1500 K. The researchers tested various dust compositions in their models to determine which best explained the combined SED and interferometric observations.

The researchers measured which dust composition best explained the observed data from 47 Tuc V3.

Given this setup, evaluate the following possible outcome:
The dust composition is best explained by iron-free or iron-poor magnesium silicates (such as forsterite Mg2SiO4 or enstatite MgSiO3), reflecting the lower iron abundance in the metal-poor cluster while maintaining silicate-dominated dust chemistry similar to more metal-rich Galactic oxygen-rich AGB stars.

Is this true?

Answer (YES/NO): NO